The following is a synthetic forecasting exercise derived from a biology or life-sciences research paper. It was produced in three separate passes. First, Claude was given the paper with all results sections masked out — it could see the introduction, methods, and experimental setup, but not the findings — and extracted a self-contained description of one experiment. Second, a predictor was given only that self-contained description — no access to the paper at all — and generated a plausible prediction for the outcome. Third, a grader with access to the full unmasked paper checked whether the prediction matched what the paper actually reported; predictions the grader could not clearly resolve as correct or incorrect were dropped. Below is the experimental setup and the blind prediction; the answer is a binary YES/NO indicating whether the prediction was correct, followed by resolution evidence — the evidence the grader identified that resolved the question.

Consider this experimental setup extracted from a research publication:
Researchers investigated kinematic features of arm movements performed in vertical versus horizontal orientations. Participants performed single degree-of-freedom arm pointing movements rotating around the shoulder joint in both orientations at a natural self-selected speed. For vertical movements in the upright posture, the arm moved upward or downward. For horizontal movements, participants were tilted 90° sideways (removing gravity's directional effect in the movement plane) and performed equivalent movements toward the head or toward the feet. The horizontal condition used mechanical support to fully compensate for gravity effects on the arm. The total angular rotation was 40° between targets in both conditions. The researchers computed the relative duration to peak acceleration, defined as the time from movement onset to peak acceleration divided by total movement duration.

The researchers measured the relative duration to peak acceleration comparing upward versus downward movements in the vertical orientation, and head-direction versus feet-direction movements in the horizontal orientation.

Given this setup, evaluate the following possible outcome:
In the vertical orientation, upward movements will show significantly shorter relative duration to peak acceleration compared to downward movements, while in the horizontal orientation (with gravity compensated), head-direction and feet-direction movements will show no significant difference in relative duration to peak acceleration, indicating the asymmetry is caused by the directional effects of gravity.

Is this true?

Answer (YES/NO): YES